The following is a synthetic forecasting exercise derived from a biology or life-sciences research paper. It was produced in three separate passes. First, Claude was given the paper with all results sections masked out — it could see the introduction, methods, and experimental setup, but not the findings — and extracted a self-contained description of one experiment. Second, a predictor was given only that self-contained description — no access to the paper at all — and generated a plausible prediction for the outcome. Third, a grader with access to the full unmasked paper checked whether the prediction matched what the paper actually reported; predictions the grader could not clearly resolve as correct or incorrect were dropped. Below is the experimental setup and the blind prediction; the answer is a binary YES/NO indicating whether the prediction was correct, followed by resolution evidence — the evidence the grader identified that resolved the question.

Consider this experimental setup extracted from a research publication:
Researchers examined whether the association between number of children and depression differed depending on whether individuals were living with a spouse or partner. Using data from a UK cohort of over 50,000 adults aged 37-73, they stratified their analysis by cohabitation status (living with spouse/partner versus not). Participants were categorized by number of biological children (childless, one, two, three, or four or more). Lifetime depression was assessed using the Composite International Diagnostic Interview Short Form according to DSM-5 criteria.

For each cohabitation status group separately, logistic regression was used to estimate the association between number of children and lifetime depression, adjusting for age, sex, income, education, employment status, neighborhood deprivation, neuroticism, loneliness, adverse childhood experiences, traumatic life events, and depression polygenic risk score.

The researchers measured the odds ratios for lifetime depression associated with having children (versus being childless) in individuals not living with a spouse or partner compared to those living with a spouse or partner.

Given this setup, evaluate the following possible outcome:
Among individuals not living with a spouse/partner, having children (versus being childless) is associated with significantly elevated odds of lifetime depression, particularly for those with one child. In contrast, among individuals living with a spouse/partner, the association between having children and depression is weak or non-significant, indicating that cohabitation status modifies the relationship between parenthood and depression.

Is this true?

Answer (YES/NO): NO